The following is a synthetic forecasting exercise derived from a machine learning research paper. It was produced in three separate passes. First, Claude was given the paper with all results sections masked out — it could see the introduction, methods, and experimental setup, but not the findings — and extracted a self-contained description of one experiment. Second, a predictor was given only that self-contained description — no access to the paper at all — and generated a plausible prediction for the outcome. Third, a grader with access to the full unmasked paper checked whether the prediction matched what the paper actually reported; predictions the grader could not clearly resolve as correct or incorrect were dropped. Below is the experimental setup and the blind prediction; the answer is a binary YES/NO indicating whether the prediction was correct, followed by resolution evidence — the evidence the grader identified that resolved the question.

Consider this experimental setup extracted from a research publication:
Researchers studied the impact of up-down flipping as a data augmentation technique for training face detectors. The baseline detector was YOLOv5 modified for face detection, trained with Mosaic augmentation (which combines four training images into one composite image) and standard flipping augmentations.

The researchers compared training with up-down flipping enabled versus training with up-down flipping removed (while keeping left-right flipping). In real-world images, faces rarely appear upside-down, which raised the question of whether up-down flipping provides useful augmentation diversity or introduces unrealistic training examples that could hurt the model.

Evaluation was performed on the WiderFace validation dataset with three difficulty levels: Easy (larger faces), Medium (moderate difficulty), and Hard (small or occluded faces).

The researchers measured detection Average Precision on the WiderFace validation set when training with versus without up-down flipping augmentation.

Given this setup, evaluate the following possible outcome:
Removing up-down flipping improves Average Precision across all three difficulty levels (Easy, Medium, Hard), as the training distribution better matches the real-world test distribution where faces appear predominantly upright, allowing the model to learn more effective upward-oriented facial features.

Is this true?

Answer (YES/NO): YES